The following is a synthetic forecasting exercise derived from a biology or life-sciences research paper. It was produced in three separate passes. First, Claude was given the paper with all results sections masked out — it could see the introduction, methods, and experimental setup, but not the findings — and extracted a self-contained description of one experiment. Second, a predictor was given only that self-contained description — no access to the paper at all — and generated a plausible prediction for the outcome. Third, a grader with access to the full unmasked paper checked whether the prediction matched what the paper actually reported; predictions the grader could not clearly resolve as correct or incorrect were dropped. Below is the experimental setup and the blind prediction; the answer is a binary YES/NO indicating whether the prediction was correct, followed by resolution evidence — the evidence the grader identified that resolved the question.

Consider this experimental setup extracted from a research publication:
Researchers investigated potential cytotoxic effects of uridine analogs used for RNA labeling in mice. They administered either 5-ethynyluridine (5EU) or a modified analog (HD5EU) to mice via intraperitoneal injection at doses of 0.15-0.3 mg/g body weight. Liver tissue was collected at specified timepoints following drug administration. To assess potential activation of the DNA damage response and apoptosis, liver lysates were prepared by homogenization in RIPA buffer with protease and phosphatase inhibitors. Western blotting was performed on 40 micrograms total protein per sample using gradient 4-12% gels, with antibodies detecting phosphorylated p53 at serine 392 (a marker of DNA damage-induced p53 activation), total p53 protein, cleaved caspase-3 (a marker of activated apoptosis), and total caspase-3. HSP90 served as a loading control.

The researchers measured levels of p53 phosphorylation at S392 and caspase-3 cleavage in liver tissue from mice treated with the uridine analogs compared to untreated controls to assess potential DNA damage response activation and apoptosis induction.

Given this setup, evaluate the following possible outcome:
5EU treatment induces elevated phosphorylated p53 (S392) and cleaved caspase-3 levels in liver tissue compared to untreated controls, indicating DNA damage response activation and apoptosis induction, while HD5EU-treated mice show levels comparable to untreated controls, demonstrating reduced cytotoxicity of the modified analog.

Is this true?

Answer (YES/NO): NO